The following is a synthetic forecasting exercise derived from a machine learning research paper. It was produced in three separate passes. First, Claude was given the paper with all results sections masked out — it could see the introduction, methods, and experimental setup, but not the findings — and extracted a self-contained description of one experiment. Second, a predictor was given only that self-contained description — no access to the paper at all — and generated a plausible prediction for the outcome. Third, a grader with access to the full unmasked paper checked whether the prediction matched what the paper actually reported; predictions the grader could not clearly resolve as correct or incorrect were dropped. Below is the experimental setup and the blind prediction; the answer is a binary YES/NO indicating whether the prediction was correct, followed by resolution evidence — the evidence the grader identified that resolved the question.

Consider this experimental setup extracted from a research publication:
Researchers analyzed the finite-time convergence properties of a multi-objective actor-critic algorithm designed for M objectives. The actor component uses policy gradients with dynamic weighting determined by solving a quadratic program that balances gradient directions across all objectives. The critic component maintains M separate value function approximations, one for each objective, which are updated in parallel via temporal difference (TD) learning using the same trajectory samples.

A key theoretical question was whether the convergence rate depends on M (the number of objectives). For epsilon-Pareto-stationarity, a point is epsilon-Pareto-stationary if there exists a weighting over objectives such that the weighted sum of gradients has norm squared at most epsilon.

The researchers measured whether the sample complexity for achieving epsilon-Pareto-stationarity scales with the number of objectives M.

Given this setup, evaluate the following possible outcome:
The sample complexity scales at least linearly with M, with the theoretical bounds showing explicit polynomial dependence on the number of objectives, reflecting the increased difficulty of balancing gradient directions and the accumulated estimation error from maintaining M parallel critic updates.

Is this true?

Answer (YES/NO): NO